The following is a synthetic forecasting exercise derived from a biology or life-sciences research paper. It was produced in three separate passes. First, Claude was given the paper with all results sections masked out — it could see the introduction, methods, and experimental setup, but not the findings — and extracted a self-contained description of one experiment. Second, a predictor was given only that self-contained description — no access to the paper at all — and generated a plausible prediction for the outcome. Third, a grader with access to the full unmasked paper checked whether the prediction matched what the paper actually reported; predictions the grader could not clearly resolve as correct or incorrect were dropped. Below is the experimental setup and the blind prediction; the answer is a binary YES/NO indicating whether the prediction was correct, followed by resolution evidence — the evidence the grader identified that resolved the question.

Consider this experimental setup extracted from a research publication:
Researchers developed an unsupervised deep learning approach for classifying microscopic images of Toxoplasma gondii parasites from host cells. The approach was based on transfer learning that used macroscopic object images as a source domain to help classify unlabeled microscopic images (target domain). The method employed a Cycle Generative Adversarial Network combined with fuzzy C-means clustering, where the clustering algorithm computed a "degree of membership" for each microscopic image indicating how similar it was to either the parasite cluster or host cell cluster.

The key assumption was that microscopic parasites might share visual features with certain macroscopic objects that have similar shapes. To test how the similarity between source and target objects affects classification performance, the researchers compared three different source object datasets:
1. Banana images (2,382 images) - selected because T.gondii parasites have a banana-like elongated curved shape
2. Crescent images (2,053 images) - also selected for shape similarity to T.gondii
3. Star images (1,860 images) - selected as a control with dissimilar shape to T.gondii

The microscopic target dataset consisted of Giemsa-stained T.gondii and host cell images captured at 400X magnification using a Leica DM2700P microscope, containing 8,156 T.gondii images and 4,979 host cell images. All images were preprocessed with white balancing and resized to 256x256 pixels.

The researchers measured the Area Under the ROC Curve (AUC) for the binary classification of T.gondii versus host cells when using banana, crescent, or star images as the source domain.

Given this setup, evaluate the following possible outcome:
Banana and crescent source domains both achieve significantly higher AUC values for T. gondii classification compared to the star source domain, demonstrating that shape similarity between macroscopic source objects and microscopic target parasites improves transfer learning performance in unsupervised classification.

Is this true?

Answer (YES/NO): YES